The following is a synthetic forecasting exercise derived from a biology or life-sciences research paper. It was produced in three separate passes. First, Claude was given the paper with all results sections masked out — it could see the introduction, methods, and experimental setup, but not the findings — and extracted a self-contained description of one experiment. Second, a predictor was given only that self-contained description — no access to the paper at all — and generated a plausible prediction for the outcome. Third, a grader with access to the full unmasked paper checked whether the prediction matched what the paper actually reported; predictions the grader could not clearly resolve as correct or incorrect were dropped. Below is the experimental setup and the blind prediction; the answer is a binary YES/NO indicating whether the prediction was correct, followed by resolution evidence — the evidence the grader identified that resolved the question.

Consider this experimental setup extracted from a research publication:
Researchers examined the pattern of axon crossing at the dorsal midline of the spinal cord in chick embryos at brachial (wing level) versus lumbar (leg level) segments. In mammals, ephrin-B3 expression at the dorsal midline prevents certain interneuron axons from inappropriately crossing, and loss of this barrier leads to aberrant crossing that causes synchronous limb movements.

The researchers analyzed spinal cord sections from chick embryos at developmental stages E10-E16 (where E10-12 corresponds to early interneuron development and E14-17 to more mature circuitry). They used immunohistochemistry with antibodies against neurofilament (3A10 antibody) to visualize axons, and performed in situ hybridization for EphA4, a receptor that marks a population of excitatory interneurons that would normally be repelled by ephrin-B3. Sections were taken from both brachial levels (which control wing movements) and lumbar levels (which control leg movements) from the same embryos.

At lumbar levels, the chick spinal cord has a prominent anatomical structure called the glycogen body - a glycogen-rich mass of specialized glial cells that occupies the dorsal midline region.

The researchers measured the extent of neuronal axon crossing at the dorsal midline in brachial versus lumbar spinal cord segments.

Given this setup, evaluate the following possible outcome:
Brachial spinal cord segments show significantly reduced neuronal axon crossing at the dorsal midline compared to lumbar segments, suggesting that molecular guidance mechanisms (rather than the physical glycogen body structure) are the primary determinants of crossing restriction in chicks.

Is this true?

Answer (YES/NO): NO